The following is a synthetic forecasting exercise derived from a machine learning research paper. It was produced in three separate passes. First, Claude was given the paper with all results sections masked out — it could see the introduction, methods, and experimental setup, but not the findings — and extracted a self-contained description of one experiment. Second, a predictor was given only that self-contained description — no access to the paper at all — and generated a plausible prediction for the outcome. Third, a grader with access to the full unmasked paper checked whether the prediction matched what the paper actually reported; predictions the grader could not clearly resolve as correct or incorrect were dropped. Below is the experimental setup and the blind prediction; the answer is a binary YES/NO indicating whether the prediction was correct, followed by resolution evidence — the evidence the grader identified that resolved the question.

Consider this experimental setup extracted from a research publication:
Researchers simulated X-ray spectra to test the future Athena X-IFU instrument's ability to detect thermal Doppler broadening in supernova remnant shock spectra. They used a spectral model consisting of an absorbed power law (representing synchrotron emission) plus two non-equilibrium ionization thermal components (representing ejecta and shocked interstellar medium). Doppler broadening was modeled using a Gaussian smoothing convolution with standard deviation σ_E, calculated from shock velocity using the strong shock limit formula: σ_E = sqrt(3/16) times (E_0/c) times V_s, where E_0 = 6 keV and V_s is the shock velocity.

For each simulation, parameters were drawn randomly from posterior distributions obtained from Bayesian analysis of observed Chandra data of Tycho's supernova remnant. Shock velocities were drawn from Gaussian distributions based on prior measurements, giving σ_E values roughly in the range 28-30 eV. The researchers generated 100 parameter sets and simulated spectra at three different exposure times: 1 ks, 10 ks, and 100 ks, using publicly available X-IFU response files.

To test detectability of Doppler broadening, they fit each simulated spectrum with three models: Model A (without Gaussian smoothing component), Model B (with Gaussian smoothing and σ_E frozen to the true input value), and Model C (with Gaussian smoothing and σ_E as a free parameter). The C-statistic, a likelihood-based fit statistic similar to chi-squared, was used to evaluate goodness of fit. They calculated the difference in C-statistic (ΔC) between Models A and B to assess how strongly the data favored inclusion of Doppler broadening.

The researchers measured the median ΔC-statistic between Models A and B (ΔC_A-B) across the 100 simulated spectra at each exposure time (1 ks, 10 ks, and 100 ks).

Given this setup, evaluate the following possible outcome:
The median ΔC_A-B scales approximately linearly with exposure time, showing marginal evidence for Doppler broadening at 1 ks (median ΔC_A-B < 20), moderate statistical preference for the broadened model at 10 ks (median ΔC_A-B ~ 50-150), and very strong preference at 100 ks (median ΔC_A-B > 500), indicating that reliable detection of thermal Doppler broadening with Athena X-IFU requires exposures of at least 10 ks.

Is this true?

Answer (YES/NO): NO